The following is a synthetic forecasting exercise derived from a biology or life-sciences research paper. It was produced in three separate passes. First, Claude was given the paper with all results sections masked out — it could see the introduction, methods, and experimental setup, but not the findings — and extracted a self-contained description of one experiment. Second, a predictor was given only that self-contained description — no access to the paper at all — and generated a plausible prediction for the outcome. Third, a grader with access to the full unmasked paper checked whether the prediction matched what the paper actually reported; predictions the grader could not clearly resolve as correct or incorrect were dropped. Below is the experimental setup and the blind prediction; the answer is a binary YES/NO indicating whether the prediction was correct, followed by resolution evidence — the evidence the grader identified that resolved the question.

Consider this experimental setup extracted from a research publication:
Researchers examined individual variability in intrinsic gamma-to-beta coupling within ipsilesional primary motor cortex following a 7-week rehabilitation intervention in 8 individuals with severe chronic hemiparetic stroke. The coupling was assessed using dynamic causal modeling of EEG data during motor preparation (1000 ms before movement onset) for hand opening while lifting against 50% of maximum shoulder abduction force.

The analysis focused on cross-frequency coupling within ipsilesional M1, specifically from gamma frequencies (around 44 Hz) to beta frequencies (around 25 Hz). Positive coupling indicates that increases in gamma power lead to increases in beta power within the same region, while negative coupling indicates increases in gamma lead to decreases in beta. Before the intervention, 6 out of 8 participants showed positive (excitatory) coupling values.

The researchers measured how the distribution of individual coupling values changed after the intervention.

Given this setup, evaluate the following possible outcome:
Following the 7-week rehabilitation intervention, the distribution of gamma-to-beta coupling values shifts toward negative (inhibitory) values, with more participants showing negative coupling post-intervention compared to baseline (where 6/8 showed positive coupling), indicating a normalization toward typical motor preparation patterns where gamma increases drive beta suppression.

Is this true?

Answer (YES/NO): YES